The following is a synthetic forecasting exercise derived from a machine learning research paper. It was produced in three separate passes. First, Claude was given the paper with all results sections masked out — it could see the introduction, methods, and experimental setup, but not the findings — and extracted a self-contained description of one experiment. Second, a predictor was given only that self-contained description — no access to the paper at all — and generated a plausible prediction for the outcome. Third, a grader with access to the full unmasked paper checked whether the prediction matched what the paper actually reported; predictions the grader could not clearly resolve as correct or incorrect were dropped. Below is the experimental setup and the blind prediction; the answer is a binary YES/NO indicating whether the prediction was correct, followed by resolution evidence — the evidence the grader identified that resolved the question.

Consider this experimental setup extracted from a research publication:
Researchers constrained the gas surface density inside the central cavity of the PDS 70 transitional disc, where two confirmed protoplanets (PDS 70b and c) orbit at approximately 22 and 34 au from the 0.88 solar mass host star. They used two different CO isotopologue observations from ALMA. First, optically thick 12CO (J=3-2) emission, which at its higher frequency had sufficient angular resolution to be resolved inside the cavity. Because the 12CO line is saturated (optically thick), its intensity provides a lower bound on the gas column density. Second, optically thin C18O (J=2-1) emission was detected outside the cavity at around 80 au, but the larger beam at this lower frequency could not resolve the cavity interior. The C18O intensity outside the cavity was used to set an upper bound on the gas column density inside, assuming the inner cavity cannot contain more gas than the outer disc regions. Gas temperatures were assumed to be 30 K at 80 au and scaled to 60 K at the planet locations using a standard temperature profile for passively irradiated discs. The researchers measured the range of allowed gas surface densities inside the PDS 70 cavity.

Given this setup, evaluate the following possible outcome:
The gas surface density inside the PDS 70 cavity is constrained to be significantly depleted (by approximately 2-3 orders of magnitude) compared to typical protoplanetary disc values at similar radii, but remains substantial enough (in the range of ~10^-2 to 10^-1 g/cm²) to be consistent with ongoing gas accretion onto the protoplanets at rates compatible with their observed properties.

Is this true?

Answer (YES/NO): NO